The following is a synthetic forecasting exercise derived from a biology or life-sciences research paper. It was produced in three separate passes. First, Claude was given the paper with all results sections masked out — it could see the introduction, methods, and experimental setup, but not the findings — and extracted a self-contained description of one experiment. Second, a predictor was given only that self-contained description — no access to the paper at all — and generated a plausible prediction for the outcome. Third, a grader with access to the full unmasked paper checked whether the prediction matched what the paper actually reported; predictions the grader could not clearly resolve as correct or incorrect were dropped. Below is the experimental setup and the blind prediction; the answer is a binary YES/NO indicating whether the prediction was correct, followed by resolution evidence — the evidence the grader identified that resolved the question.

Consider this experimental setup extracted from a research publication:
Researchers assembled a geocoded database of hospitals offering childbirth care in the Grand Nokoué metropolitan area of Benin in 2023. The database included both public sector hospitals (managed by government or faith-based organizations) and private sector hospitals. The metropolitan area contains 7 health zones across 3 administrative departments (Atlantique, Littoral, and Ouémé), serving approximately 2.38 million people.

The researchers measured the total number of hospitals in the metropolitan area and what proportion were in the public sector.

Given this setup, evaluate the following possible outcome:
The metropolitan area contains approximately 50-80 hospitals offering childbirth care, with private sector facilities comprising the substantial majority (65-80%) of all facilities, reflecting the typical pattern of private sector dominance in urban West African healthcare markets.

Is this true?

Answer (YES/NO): NO